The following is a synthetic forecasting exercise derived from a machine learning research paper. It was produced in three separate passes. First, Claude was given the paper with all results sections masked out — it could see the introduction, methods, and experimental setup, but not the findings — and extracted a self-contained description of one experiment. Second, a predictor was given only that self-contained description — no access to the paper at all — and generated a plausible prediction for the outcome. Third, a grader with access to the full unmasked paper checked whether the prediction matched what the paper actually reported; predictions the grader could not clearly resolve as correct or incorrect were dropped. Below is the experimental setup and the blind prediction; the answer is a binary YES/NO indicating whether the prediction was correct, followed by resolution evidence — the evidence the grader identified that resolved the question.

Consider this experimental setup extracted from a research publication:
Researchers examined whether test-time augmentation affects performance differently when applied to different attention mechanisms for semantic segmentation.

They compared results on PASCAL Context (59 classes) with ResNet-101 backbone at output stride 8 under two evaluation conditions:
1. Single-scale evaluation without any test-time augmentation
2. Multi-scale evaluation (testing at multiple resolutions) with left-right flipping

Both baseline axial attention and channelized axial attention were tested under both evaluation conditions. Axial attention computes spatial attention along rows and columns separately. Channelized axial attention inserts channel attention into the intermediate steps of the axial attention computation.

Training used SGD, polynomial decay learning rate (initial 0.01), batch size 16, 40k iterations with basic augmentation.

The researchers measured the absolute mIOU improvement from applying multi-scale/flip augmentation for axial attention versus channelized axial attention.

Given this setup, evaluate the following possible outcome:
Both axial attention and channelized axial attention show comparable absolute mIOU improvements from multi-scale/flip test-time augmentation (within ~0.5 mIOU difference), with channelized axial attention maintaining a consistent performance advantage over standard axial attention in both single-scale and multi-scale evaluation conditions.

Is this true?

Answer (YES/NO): YES